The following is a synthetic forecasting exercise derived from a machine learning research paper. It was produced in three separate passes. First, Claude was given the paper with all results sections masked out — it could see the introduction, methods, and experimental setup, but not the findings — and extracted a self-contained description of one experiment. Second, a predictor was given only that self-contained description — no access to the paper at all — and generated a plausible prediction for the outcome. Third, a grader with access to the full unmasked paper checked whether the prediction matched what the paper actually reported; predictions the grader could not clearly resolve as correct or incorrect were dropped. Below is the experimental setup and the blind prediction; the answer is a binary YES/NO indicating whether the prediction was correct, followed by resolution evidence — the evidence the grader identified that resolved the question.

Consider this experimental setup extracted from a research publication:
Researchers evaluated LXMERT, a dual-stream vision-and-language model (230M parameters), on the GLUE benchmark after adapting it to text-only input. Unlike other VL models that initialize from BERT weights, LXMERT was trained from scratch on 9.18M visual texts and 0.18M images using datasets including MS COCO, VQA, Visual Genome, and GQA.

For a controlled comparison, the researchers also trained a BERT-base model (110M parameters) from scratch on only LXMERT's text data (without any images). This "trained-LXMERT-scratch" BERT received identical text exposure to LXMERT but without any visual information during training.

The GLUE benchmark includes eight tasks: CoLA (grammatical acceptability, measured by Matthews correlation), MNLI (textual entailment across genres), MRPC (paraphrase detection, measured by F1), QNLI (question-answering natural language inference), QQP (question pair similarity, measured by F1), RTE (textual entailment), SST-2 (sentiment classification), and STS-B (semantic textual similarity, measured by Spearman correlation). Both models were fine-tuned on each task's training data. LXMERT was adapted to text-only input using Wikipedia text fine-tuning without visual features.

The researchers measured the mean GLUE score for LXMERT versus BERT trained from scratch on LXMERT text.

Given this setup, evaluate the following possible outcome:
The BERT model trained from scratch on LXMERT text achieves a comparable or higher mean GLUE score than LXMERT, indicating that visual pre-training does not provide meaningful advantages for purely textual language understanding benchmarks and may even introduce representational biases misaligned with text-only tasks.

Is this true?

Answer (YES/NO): YES